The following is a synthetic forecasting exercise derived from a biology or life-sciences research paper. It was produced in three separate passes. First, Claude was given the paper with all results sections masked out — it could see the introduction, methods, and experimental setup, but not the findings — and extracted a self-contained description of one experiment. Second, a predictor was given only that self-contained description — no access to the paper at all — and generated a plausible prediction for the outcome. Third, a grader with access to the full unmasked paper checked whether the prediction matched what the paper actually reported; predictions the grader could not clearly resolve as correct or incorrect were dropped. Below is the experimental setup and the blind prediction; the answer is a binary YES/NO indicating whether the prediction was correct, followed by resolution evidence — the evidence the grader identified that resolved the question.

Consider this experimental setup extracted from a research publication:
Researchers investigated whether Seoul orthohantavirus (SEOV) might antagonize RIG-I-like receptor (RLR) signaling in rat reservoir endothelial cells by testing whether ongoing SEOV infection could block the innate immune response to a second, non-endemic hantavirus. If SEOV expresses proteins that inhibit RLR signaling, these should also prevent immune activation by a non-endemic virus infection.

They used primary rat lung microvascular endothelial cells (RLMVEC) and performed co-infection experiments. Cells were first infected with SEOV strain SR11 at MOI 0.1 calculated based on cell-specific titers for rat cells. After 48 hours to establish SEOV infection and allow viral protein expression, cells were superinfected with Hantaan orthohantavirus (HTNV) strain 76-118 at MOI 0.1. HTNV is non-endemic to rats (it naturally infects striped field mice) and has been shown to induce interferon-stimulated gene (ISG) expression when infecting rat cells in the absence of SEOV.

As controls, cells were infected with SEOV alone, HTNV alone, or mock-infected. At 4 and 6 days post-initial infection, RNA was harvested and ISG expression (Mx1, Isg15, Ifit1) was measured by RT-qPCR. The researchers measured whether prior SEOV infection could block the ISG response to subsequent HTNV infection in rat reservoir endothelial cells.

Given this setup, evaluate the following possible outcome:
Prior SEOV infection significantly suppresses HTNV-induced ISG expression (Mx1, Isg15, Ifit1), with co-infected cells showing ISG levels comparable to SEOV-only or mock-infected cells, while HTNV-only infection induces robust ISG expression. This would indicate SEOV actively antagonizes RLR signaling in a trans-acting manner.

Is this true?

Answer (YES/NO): NO